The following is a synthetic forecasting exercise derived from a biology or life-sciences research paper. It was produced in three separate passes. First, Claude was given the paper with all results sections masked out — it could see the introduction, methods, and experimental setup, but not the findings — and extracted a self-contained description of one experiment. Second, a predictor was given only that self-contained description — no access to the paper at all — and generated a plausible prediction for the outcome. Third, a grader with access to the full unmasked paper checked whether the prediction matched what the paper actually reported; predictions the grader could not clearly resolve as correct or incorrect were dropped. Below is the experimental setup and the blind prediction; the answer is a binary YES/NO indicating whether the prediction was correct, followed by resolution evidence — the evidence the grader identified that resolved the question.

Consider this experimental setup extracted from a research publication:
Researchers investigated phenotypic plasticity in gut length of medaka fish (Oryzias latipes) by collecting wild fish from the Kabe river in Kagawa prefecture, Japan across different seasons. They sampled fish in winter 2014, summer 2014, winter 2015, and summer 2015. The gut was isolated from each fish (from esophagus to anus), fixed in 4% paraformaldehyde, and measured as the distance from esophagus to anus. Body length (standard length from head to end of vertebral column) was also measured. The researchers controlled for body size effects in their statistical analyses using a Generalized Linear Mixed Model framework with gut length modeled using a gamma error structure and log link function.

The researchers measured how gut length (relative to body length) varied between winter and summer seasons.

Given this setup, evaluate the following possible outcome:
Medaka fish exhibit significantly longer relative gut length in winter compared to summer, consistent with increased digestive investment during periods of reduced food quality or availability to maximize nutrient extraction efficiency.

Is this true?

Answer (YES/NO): NO